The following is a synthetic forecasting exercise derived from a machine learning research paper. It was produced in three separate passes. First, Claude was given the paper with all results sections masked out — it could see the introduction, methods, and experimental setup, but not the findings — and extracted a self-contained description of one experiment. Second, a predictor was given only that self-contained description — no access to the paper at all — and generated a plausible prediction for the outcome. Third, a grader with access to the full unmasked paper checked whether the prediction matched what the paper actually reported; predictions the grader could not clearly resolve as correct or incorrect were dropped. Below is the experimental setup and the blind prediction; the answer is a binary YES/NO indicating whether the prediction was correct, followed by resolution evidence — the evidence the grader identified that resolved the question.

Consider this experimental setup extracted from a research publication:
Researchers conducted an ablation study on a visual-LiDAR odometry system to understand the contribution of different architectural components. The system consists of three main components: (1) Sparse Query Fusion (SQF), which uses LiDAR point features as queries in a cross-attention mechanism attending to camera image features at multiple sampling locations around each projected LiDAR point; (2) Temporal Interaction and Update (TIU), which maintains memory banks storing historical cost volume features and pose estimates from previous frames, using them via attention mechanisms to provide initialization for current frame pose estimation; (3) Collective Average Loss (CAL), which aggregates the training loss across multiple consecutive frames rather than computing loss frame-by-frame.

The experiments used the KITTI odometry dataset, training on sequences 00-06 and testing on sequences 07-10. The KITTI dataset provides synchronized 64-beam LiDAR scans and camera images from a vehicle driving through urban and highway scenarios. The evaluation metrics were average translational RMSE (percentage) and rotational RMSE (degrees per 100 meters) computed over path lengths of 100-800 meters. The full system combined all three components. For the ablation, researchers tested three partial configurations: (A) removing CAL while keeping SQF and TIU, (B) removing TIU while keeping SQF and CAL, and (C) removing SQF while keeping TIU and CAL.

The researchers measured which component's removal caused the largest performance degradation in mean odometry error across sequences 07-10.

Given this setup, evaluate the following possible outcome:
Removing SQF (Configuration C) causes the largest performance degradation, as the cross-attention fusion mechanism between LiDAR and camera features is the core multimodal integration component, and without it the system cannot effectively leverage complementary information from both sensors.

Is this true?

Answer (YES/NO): YES